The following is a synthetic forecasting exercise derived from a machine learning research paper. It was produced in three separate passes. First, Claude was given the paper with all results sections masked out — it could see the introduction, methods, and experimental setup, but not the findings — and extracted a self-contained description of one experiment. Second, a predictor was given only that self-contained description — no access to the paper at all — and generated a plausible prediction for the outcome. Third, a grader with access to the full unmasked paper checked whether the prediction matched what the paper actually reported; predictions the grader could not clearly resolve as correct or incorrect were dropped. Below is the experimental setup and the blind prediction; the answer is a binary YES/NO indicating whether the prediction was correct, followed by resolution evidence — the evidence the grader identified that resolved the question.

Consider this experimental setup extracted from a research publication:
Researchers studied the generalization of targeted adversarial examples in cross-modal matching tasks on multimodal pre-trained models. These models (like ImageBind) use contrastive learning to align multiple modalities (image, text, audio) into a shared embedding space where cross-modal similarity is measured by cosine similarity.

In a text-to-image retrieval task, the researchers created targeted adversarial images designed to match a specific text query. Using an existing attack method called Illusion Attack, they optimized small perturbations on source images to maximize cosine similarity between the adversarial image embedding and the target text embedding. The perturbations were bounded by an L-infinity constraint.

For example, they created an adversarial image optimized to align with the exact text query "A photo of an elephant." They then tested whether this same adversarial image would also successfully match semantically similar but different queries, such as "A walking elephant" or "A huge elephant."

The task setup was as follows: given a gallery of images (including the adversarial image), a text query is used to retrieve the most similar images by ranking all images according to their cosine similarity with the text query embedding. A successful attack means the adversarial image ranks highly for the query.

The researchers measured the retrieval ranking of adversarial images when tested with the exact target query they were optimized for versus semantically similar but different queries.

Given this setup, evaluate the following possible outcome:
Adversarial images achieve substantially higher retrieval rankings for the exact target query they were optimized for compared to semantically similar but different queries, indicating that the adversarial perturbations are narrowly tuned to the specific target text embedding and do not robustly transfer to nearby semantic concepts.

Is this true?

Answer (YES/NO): YES